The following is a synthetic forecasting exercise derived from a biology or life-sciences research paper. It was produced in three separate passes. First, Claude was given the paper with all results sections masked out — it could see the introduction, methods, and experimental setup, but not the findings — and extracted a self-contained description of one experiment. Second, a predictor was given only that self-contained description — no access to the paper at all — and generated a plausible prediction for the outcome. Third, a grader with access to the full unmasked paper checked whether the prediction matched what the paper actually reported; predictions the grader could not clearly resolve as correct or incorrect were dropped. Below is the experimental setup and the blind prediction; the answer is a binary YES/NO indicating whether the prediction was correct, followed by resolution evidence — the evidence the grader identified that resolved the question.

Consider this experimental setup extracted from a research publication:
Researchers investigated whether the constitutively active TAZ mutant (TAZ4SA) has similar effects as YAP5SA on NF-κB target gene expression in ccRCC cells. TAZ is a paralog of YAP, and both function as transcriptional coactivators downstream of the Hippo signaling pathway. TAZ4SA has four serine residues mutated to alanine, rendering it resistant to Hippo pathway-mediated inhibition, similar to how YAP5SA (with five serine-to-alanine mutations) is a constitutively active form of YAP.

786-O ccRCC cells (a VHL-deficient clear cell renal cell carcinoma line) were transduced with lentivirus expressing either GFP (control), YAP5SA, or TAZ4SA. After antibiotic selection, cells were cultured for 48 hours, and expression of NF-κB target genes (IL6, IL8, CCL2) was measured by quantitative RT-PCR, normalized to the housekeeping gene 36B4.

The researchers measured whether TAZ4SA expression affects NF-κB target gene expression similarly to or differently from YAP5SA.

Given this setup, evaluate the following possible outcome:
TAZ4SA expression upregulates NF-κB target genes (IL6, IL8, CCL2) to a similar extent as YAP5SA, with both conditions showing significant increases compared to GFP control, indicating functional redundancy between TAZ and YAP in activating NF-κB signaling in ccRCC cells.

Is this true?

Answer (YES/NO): NO